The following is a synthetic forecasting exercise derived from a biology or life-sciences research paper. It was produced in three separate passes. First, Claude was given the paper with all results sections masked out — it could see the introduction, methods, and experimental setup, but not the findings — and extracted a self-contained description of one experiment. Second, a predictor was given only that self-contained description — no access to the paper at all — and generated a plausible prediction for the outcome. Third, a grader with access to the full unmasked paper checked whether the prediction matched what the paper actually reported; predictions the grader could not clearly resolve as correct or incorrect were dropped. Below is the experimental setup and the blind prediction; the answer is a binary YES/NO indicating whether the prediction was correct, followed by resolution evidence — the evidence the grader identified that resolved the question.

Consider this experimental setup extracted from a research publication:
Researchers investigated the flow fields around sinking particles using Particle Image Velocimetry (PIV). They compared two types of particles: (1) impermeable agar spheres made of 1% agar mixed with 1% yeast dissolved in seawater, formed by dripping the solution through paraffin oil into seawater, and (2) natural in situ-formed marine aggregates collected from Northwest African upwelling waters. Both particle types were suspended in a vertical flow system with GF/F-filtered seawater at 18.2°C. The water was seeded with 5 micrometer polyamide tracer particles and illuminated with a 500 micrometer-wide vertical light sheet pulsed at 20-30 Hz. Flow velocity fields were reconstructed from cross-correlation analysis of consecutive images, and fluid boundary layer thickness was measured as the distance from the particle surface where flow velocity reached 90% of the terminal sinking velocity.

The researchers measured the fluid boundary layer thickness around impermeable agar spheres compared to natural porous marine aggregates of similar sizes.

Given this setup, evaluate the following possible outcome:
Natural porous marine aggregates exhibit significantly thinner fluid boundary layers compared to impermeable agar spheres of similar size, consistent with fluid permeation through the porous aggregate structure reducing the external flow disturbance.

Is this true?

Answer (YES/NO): NO